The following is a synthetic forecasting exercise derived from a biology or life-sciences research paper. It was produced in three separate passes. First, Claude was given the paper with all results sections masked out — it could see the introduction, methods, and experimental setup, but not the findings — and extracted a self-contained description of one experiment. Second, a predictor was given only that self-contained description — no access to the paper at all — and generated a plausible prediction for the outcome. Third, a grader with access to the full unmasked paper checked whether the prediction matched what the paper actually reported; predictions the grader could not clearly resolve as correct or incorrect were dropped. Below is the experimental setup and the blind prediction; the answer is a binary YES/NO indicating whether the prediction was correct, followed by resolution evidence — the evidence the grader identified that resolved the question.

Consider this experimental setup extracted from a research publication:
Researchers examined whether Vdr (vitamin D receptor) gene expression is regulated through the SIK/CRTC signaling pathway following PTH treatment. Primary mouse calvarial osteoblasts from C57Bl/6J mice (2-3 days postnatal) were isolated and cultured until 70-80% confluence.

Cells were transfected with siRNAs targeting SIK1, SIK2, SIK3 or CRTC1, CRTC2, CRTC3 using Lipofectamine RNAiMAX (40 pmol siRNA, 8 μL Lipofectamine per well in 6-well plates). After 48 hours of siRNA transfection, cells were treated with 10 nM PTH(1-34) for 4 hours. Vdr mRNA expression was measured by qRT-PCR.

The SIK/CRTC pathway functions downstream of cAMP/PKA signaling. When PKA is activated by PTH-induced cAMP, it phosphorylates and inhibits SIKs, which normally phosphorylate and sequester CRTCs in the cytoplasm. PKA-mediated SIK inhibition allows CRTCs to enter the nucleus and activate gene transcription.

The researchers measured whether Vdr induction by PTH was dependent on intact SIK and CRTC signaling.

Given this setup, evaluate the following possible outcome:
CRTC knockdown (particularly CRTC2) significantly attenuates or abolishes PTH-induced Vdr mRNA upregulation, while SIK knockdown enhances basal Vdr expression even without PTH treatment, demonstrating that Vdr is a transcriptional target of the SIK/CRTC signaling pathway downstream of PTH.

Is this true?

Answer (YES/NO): NO